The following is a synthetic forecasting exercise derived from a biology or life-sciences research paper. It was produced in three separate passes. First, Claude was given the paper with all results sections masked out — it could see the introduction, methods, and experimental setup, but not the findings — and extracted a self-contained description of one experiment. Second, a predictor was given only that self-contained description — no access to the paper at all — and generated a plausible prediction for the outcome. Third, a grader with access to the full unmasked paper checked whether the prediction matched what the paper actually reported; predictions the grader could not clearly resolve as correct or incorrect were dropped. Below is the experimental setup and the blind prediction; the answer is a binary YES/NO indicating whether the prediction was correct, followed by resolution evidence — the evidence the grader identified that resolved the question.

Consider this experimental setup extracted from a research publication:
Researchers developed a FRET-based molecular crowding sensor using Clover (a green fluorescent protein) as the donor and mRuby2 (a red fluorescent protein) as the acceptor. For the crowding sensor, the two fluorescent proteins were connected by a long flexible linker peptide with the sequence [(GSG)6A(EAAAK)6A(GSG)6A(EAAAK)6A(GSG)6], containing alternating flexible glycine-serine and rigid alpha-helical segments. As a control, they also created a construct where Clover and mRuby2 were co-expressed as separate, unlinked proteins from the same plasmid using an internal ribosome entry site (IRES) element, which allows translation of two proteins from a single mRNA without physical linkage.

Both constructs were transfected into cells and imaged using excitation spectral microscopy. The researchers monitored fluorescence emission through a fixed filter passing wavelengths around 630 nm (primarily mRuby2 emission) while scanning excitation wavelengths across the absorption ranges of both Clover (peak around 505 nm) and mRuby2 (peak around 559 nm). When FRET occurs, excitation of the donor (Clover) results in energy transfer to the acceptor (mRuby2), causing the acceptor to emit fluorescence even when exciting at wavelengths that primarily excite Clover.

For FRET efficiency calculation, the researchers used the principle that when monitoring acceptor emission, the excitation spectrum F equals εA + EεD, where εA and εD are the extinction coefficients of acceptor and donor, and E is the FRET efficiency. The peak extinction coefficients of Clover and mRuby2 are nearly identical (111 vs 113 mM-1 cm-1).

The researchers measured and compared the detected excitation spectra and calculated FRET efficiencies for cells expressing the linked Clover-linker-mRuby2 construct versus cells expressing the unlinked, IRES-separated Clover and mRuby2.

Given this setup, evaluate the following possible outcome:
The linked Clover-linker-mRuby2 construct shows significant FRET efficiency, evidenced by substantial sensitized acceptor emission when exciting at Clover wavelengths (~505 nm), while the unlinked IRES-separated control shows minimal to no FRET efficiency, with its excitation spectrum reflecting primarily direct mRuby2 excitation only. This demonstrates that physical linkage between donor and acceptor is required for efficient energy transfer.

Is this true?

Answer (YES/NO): YES